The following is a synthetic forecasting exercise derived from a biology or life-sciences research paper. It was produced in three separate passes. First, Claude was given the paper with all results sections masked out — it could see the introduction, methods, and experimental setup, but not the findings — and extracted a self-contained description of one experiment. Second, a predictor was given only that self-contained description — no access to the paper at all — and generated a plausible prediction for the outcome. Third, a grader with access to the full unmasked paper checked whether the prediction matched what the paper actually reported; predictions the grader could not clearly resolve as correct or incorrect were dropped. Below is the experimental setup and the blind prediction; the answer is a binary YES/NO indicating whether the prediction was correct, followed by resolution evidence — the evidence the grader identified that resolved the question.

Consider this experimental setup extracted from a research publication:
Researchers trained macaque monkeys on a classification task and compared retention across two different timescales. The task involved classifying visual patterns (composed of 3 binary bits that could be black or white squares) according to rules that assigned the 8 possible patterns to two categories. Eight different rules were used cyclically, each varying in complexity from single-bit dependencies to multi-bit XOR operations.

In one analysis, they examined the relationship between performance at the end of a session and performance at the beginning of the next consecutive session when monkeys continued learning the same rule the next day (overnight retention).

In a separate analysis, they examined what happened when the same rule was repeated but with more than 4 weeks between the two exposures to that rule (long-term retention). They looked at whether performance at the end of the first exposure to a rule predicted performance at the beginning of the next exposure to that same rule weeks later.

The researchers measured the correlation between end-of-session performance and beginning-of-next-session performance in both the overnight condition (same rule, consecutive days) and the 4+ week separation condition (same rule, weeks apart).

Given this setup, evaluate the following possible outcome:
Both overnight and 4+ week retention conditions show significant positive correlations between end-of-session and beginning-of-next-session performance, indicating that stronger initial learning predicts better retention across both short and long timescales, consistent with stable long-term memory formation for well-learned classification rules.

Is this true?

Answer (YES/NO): NO